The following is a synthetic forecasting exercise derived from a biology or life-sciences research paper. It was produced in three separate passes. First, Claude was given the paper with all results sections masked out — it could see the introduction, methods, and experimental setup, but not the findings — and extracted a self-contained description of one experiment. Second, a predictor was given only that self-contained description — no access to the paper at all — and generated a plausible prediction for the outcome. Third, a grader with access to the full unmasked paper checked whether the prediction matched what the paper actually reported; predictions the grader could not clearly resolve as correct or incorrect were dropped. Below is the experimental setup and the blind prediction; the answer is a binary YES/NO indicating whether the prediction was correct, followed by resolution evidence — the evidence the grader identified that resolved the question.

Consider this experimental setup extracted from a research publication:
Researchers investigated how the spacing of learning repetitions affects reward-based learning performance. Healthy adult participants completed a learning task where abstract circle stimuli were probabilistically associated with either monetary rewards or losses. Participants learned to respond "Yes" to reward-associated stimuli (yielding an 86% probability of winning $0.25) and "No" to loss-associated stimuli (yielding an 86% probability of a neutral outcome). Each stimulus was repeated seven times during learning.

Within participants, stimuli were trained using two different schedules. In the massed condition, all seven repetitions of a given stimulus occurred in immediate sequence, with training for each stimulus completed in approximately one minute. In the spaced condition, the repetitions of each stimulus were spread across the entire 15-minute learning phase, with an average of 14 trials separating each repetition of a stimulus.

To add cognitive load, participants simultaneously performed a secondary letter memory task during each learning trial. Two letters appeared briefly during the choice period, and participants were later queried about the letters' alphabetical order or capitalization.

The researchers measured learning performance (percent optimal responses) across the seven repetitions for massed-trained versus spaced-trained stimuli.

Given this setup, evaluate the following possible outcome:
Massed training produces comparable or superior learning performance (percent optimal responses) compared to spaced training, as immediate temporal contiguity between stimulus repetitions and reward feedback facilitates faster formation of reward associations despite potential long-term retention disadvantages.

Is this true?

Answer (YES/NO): YES